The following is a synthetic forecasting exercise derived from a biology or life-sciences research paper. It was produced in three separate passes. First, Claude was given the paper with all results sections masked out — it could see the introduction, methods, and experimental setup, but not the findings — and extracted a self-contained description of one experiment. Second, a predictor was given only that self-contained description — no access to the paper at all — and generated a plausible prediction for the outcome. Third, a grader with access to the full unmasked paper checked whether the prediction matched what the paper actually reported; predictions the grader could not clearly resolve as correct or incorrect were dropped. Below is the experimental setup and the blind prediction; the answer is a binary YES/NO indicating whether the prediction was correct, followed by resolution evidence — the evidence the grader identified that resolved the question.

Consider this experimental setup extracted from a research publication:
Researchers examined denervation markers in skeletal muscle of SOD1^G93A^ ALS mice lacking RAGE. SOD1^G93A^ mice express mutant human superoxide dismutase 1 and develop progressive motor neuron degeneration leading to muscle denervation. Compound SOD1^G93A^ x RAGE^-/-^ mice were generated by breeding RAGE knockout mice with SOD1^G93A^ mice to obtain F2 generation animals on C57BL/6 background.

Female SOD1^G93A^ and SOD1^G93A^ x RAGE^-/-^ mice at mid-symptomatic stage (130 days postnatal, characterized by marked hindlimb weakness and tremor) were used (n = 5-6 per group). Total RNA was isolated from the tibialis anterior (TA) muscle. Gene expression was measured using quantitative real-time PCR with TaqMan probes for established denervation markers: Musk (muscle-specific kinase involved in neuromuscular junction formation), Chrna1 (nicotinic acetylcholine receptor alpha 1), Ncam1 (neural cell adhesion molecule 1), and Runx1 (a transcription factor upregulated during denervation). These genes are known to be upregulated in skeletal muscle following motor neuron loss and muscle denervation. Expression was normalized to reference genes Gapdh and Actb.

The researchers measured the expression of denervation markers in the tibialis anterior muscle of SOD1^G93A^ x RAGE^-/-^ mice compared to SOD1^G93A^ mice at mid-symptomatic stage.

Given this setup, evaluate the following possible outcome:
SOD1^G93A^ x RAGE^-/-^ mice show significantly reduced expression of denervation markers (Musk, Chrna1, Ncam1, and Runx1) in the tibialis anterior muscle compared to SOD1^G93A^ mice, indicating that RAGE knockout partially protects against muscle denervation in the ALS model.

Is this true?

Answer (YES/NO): YES